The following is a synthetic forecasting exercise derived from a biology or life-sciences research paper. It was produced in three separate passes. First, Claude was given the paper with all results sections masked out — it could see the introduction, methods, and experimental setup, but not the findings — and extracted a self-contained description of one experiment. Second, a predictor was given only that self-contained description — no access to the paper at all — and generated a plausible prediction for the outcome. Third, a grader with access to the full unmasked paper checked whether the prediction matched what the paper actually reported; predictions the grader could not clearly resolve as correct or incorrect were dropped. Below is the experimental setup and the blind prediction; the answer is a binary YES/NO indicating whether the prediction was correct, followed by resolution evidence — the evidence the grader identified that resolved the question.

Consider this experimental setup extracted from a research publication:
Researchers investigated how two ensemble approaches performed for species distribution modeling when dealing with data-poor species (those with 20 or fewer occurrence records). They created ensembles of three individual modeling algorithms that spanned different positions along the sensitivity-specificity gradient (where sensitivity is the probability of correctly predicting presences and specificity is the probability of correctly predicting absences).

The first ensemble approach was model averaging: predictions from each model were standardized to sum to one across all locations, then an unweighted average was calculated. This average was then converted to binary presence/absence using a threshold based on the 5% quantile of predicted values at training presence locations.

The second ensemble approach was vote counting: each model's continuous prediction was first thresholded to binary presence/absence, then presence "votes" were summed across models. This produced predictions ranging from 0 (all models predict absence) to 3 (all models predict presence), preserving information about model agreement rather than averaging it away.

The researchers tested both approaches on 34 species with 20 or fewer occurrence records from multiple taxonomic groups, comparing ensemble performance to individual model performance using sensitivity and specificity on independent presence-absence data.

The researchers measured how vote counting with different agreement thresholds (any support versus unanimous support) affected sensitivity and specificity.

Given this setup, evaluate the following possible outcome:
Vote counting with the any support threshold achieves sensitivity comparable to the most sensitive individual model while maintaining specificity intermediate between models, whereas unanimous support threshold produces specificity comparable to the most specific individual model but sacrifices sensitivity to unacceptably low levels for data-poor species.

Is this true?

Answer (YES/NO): NO